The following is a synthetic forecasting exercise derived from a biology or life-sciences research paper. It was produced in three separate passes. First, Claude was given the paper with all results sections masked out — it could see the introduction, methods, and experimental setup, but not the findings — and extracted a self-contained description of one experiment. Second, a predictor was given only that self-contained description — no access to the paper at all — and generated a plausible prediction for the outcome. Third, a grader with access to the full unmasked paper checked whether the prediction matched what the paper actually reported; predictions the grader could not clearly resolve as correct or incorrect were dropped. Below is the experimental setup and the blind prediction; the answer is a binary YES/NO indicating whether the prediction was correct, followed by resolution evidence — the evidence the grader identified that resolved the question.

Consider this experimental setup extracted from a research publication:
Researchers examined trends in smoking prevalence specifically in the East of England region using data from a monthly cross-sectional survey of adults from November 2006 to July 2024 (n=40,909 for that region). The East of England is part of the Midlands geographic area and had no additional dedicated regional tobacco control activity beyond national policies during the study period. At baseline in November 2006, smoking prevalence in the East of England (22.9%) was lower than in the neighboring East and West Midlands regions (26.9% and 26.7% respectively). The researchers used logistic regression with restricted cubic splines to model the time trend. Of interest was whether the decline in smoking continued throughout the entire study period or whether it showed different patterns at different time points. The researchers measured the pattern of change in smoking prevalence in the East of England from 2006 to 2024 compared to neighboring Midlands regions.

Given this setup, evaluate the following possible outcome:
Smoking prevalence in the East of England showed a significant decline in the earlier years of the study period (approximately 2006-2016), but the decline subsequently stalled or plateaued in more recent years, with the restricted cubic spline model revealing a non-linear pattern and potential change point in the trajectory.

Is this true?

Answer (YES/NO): YES